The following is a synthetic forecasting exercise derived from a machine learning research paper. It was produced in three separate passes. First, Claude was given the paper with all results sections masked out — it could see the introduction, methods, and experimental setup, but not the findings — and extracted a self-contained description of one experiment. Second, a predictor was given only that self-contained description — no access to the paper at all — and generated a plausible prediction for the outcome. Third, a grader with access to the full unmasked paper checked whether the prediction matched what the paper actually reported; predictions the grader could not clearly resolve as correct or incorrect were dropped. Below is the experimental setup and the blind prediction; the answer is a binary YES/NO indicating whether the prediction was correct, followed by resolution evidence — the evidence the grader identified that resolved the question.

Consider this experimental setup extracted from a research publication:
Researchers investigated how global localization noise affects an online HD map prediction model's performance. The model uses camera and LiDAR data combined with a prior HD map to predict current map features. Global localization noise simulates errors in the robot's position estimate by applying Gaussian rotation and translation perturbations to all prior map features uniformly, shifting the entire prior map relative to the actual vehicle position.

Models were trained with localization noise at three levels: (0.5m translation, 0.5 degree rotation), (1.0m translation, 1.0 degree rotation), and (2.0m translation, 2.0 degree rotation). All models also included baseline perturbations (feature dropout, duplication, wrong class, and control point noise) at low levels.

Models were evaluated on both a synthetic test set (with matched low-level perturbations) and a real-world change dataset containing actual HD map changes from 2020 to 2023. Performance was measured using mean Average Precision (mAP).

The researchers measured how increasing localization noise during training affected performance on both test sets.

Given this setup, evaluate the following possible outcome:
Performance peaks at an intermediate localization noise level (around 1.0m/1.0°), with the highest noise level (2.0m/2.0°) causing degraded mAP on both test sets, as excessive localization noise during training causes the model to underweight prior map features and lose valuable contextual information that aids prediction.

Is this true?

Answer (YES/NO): NO